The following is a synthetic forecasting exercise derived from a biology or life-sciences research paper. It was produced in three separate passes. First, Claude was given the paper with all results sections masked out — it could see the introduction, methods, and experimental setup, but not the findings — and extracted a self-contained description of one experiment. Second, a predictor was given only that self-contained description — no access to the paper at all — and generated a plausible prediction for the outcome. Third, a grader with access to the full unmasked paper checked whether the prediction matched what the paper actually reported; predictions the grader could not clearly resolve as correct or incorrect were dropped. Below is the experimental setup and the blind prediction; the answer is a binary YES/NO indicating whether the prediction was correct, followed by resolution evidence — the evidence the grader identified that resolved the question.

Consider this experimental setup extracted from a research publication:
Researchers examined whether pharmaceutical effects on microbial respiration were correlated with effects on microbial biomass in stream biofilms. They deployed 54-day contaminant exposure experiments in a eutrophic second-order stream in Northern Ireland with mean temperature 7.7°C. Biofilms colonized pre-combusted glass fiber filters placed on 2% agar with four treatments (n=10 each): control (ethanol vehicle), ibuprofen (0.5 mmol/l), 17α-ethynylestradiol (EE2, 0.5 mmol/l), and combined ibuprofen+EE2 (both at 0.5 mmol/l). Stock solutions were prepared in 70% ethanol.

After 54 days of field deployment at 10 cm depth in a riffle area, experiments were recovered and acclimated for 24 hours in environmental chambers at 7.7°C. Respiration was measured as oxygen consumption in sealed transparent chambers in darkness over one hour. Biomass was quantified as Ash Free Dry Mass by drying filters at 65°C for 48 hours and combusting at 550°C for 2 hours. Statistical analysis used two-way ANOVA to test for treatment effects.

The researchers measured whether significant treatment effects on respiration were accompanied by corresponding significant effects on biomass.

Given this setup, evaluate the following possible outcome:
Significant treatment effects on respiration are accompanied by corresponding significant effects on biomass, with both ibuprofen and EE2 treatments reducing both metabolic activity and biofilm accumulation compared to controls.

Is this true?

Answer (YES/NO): NO